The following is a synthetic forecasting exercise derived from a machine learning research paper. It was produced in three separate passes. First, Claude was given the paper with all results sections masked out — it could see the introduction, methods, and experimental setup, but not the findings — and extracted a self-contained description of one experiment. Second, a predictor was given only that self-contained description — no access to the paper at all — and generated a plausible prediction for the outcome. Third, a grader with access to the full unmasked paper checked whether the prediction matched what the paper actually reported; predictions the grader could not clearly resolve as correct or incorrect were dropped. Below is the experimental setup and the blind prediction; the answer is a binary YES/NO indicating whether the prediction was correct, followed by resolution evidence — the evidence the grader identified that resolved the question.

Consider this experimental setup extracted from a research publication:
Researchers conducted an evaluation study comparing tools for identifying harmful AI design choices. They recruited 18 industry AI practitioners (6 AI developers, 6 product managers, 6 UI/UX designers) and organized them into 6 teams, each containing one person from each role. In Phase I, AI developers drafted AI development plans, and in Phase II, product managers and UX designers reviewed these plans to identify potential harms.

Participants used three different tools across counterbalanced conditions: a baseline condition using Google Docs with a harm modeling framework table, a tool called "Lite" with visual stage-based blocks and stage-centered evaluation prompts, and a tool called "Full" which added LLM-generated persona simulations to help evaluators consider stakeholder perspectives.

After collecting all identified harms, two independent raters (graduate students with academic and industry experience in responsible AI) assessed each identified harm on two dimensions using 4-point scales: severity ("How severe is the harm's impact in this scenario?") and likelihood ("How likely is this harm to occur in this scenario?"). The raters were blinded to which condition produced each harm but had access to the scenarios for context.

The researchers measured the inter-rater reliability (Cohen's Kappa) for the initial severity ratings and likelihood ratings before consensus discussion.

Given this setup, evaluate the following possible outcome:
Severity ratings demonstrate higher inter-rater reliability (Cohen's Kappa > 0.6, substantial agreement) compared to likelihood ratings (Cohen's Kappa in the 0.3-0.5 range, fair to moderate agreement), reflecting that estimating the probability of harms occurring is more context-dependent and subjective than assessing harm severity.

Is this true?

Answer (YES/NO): NO